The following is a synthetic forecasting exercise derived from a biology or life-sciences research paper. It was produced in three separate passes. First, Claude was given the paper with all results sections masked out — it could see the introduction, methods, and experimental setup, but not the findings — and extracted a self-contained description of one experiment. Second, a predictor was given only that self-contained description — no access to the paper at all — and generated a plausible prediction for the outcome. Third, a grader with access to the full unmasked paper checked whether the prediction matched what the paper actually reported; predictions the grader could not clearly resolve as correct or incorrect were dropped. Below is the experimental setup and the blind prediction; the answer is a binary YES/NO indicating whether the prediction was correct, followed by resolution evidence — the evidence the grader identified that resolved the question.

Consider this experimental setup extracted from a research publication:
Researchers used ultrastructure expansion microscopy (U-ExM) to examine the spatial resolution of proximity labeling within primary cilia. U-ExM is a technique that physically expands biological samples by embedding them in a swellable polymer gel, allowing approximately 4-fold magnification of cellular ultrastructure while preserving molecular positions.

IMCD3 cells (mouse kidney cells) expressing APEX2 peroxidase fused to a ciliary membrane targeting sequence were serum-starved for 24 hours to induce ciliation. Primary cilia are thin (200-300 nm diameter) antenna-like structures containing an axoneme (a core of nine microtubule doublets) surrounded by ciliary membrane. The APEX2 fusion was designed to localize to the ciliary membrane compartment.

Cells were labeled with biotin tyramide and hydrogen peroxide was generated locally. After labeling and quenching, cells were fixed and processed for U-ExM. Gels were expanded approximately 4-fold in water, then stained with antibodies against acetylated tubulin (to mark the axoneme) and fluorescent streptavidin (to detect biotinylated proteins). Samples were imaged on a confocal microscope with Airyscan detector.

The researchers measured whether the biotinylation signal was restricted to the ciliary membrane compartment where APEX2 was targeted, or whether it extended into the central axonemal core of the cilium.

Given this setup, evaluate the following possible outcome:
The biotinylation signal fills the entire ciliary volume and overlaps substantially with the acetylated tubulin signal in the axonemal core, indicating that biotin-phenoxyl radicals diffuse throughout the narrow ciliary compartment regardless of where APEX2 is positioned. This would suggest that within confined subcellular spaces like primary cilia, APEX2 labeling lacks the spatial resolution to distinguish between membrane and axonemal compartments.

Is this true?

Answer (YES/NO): YES